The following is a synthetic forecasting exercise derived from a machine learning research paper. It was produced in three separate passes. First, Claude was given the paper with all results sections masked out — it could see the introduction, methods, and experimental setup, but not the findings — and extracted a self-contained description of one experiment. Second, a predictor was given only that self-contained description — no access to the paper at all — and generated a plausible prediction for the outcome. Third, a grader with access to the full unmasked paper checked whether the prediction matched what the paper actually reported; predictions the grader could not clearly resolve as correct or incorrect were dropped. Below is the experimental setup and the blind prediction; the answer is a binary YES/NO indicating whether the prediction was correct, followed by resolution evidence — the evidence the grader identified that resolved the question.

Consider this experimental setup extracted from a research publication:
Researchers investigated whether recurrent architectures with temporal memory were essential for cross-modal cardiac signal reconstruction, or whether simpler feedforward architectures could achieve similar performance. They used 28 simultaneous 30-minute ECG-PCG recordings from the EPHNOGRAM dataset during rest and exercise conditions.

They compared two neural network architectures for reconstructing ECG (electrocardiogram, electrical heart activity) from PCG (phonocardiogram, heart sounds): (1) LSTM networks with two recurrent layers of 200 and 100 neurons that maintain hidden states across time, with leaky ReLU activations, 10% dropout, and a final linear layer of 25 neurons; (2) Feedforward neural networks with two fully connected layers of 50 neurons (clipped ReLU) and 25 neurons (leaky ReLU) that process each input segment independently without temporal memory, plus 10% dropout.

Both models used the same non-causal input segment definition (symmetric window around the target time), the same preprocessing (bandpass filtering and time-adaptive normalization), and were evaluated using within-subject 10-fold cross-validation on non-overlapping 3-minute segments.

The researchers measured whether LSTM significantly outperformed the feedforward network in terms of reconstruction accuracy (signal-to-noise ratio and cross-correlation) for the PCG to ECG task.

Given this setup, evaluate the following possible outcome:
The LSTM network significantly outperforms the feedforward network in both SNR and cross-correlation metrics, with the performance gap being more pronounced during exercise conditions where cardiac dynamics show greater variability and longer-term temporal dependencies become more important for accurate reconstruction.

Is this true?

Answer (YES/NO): NO